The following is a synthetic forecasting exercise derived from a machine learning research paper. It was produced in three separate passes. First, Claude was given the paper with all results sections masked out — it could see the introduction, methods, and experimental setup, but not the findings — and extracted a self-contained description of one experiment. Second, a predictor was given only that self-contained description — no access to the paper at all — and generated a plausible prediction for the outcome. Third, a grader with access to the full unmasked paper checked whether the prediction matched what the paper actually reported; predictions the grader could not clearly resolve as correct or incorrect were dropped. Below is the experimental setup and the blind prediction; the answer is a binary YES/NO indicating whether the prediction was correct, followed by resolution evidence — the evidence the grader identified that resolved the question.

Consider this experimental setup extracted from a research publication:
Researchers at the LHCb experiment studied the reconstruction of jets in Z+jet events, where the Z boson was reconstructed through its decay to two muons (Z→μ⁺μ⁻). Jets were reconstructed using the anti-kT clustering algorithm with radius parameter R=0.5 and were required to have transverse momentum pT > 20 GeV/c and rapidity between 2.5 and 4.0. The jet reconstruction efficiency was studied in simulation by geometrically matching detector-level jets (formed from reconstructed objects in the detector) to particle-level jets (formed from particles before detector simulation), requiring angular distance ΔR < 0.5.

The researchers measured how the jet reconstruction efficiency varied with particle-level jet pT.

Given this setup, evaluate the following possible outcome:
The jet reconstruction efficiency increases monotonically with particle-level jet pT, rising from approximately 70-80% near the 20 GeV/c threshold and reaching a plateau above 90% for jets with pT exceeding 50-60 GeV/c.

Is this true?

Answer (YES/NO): NO